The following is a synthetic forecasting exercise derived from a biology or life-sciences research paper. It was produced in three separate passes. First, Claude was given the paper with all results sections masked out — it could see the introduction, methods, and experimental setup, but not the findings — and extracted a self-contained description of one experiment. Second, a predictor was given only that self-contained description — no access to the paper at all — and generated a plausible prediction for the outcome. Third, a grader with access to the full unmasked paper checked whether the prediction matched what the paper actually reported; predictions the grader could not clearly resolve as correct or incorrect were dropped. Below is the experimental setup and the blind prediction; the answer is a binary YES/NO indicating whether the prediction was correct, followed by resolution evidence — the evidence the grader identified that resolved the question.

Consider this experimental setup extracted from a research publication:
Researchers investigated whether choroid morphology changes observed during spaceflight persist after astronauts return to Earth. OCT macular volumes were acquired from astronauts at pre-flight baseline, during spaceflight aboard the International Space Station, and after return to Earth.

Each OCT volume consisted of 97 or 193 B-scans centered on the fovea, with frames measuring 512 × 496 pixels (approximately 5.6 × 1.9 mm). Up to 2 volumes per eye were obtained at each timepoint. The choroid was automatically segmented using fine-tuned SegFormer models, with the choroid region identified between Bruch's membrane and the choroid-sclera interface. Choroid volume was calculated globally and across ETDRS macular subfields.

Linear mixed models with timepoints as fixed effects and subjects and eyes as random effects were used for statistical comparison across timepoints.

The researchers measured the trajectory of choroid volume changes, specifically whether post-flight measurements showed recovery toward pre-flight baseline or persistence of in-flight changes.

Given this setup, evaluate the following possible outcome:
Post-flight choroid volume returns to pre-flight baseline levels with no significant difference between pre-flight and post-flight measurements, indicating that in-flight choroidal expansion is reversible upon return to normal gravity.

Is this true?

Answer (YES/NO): NO